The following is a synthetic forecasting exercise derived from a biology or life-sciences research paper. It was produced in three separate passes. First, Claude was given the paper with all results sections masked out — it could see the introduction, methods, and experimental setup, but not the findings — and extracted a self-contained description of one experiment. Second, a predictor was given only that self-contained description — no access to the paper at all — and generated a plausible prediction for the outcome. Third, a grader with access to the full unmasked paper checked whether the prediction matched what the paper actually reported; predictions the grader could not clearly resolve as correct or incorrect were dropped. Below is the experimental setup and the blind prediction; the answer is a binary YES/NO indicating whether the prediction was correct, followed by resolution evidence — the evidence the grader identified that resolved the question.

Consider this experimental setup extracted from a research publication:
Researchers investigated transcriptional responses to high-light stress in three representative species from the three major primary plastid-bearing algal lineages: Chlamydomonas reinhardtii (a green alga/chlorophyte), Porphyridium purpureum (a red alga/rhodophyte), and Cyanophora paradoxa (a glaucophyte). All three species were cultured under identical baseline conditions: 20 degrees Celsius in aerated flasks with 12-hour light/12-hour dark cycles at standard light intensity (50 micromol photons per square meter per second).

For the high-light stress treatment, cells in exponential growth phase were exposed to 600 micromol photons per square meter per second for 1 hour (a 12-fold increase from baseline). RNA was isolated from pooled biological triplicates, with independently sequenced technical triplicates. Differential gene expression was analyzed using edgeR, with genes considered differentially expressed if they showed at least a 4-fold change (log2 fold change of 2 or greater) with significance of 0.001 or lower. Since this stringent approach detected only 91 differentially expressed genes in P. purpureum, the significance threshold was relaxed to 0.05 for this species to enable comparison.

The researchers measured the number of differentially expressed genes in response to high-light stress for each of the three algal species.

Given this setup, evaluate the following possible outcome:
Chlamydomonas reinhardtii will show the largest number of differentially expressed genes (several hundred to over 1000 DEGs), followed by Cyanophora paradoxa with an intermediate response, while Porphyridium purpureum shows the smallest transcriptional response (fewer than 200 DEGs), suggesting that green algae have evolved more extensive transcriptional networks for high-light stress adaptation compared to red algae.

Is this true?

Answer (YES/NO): NO